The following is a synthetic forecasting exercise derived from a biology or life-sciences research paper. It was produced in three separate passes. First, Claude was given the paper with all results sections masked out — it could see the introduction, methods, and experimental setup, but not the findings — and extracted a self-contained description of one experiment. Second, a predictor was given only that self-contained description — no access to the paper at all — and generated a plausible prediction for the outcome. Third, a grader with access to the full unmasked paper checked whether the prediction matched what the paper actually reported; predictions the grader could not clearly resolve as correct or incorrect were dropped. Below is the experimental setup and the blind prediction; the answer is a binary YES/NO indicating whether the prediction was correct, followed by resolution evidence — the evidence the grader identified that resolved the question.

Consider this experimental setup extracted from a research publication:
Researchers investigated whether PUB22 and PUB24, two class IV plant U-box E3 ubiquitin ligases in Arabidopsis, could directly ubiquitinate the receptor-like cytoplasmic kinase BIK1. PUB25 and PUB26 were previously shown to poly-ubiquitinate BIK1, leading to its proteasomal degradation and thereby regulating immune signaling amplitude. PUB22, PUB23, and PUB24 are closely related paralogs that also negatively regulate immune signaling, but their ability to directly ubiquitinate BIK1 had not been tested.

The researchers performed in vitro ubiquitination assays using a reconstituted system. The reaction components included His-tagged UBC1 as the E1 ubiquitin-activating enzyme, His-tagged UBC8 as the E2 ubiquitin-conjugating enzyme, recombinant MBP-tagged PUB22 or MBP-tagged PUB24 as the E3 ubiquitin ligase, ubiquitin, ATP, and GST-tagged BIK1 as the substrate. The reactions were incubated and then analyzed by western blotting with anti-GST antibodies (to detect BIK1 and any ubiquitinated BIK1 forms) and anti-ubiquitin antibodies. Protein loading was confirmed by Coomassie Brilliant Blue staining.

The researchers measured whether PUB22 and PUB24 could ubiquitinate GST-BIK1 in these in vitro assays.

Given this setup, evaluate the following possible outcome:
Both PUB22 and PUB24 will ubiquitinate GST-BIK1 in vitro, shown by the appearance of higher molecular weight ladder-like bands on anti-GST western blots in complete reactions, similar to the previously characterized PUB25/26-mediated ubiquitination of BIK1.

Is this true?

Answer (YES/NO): YES